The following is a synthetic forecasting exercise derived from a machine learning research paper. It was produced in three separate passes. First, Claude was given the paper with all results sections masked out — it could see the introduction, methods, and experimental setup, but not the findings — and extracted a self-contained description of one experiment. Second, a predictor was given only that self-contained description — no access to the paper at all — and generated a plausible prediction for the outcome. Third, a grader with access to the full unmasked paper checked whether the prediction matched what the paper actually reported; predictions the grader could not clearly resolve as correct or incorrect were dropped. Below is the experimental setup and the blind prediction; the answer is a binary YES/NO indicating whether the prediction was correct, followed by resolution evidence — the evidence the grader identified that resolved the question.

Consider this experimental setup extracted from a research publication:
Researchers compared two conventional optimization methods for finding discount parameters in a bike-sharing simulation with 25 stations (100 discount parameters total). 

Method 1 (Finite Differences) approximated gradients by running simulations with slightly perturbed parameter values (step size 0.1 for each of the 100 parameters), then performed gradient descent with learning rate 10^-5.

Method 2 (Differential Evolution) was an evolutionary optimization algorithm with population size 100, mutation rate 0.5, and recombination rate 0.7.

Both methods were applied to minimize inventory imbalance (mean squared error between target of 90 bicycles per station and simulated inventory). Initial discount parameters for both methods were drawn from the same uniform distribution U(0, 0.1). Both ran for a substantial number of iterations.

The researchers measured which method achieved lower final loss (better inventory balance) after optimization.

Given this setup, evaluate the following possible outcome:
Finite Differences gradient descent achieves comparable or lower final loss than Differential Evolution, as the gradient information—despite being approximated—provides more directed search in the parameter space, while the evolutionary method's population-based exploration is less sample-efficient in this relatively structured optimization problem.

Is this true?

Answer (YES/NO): NO